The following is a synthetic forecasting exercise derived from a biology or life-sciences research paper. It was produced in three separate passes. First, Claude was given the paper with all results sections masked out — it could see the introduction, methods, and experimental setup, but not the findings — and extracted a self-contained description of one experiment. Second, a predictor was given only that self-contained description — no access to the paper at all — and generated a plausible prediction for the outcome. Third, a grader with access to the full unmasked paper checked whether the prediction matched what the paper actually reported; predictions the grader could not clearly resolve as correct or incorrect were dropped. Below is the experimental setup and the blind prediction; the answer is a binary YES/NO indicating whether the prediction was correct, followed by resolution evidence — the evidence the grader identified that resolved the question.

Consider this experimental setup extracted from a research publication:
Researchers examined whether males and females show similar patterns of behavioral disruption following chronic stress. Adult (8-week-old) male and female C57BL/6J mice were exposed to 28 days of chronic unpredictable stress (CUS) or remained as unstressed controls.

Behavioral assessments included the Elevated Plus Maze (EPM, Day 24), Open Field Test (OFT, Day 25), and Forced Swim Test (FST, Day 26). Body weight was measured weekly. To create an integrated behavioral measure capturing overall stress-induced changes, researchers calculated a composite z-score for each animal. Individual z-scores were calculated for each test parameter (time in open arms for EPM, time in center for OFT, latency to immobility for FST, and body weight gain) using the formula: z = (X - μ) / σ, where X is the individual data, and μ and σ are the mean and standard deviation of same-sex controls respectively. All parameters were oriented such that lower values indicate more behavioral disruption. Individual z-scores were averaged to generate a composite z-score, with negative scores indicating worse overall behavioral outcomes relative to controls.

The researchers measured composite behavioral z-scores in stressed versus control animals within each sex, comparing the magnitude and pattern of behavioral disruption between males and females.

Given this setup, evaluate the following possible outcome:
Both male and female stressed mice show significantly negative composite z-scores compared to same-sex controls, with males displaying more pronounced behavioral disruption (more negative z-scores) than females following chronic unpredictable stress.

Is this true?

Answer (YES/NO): NO